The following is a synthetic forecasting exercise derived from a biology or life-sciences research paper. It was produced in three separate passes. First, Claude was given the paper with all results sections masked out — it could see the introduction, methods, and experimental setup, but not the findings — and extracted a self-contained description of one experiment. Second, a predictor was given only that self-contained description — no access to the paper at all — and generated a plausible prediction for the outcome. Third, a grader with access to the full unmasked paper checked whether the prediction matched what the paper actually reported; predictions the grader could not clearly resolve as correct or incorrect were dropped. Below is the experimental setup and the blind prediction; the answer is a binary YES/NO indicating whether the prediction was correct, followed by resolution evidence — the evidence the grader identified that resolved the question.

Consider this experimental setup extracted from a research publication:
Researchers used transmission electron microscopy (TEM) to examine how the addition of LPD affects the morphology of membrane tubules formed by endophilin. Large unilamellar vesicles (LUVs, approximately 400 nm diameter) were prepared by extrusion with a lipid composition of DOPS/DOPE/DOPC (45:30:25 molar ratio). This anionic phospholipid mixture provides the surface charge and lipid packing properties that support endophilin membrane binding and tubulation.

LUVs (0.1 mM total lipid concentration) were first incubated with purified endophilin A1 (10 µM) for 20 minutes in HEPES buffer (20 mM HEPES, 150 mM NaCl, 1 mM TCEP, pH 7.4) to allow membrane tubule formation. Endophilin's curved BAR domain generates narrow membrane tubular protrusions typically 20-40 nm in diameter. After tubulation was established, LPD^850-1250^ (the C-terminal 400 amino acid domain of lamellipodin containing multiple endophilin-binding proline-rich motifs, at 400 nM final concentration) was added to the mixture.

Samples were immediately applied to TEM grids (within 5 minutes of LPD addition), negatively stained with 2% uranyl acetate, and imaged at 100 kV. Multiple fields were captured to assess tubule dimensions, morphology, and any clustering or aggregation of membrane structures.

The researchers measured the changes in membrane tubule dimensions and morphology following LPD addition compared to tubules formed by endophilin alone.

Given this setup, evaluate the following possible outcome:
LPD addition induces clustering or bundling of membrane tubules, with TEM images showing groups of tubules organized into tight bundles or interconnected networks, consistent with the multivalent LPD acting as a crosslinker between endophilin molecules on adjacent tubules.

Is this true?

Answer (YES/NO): YES